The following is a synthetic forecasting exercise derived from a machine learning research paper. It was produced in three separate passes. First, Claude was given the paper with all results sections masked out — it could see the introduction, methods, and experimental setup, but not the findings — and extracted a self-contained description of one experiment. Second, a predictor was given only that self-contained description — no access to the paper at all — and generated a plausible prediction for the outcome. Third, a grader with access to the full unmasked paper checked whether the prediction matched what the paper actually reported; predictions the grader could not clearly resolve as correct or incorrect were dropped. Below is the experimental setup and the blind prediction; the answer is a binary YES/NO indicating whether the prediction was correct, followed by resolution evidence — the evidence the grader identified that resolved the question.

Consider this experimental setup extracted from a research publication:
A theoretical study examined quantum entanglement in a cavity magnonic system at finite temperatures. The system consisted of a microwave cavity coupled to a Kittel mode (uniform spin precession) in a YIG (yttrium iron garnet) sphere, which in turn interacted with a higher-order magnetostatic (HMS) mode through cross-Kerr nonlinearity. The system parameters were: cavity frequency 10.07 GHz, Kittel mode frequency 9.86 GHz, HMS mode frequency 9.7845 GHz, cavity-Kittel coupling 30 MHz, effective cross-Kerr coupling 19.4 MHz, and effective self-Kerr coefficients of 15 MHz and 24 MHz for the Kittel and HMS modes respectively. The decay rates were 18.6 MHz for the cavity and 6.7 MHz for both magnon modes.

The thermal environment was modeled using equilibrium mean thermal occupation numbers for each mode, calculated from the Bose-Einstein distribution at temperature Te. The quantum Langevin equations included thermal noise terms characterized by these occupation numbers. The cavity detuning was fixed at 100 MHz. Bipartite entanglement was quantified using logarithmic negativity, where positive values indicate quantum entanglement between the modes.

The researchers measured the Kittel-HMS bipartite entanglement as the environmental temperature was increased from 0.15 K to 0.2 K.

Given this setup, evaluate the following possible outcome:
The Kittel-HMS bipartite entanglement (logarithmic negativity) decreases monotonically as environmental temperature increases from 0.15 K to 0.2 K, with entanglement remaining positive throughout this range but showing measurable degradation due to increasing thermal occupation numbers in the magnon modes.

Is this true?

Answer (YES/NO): NO